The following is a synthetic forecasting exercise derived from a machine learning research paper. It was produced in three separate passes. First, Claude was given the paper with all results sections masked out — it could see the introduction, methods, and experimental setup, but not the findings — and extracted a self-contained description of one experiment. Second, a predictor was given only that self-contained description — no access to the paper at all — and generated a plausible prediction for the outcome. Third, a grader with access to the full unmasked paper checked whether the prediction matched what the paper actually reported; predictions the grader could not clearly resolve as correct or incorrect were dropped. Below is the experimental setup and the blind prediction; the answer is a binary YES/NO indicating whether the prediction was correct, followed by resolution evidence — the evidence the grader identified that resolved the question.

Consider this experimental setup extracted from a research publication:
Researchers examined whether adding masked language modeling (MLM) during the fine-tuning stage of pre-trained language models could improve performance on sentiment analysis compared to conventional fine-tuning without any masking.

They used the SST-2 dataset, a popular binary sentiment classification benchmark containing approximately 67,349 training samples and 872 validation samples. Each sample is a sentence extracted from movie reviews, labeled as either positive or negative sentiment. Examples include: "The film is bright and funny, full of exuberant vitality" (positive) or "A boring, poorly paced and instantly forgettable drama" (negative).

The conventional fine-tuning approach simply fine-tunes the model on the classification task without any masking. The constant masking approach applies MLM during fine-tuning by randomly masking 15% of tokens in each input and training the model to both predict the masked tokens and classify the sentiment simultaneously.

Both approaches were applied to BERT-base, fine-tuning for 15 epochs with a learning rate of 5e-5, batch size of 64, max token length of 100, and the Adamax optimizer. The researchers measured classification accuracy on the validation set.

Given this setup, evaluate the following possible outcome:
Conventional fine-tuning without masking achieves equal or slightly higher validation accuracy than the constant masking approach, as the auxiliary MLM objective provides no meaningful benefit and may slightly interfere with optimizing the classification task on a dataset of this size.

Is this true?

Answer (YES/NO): NO